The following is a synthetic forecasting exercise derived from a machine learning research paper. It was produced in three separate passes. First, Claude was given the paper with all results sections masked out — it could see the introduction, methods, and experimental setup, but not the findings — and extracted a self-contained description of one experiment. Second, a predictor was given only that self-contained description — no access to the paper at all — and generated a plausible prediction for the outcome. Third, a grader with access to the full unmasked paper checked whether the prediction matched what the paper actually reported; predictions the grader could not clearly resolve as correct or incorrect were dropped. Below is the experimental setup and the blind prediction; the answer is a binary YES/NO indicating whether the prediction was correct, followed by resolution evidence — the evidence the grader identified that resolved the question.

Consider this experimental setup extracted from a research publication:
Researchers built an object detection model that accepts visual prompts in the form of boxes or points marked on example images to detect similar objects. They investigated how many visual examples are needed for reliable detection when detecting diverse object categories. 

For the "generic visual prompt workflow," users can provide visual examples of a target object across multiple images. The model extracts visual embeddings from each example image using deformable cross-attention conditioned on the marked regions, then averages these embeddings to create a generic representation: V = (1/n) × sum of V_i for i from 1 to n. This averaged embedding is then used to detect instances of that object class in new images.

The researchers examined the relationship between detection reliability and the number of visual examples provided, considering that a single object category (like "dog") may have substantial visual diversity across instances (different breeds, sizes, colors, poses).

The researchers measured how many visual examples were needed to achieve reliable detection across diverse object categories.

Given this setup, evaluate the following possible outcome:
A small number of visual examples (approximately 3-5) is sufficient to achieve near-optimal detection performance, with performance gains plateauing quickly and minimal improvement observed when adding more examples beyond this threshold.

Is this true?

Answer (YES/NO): NO